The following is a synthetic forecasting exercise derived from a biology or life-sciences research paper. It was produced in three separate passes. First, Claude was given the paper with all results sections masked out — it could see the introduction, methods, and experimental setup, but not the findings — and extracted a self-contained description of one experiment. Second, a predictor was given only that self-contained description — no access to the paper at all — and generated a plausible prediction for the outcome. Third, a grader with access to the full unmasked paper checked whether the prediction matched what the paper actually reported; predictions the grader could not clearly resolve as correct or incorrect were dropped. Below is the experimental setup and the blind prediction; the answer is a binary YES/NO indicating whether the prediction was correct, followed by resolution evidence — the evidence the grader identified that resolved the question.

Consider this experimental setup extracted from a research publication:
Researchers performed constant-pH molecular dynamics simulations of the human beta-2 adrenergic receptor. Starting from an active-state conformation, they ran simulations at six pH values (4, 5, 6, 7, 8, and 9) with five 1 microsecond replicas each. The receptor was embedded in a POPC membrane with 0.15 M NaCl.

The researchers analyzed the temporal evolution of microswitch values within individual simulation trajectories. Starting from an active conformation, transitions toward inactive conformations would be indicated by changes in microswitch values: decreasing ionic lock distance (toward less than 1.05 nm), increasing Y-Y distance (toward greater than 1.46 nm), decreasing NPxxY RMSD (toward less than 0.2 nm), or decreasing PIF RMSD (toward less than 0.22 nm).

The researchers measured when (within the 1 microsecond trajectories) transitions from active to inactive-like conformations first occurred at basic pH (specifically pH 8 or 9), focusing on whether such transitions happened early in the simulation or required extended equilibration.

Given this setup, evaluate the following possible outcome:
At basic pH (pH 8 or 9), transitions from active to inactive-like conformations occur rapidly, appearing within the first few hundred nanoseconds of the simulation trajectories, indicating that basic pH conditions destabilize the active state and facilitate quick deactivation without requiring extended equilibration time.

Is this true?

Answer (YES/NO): YES